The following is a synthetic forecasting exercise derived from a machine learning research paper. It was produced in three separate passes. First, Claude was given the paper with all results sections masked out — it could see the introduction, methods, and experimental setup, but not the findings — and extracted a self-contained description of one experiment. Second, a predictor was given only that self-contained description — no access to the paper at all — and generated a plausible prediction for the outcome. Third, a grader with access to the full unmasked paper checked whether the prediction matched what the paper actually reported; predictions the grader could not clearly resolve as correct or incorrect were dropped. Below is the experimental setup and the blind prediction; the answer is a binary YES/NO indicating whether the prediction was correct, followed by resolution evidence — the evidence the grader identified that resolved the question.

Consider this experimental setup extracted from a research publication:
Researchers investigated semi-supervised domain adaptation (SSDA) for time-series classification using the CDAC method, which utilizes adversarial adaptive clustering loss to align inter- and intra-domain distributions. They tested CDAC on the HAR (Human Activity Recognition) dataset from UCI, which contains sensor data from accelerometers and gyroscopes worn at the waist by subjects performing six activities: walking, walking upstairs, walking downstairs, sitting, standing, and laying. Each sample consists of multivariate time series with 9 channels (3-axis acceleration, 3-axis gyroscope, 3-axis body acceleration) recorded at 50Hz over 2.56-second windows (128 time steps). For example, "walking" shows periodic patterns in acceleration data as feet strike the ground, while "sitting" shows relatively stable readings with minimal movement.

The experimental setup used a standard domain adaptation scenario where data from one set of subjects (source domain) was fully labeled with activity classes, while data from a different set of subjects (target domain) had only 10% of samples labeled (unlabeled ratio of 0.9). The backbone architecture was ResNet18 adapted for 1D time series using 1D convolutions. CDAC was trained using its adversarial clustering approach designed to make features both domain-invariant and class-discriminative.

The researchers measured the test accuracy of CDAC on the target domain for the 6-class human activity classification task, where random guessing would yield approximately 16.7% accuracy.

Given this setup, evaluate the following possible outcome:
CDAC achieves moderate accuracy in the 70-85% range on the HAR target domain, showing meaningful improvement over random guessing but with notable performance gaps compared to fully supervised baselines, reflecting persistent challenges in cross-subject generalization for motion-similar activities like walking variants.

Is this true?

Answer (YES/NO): NO